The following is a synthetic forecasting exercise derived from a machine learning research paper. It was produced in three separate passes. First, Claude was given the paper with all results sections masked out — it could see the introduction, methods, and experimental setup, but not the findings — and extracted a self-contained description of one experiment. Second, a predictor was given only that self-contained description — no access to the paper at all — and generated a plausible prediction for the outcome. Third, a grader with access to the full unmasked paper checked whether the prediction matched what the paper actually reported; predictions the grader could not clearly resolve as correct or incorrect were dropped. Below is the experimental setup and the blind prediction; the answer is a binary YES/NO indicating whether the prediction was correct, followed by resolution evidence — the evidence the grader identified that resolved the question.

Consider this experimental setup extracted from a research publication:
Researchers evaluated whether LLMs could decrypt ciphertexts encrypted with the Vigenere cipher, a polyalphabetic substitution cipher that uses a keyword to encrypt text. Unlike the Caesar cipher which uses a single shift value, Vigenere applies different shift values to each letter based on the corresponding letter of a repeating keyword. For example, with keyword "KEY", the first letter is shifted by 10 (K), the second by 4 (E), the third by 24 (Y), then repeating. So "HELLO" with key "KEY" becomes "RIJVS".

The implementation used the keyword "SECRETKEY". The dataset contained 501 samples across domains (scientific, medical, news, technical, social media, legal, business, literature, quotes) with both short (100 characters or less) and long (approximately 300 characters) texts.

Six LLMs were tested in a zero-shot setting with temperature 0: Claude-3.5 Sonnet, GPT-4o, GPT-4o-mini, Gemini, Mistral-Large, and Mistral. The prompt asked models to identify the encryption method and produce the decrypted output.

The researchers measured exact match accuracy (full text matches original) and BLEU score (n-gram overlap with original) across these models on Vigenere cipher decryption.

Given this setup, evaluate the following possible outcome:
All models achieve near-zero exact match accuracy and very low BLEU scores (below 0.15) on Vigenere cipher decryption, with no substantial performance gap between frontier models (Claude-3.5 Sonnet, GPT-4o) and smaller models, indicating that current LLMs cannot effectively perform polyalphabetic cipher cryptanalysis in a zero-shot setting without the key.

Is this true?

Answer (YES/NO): YES